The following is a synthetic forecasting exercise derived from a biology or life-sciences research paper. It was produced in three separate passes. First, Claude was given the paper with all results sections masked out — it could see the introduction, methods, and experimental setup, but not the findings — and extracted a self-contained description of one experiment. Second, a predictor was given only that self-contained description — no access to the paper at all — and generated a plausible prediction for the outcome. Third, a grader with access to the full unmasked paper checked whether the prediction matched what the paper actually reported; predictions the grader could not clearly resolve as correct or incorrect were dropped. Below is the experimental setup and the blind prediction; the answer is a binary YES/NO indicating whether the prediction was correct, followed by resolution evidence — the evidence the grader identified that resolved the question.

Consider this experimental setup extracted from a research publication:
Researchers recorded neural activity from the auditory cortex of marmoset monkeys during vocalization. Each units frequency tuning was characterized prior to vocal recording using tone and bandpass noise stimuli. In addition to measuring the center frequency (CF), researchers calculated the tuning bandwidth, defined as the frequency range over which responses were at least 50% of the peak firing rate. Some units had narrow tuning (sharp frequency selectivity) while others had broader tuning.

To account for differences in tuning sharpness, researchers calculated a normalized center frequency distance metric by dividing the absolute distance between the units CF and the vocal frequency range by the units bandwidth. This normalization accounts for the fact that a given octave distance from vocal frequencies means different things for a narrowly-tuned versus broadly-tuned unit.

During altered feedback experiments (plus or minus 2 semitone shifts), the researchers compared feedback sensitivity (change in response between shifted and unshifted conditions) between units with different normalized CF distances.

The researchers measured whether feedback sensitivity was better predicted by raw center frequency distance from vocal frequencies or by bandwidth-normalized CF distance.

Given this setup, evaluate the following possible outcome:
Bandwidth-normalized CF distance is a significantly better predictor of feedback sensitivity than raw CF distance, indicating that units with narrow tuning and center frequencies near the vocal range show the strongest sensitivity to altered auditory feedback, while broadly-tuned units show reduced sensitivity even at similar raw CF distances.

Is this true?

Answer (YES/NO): NO